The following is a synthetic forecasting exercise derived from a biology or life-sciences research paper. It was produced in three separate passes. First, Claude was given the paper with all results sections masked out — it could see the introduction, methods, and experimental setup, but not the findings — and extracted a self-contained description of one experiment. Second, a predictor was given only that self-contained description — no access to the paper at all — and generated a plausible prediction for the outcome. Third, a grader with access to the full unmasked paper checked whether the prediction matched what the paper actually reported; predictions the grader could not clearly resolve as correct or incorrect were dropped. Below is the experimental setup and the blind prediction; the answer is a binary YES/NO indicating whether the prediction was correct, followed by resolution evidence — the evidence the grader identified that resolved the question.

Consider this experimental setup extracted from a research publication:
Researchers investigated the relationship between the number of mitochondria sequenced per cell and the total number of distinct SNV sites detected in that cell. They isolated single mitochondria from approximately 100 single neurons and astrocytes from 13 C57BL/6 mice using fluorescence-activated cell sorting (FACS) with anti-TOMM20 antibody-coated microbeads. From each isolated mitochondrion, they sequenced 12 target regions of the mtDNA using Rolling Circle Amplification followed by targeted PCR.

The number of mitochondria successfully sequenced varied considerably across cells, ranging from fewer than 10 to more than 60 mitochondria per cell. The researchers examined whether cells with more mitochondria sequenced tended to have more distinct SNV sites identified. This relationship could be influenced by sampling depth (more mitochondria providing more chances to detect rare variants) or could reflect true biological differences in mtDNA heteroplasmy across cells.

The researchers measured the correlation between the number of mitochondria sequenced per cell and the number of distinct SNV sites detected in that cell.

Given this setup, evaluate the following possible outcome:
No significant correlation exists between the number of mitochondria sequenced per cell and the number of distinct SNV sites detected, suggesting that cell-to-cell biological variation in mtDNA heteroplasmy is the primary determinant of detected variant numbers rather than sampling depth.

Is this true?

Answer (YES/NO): NO